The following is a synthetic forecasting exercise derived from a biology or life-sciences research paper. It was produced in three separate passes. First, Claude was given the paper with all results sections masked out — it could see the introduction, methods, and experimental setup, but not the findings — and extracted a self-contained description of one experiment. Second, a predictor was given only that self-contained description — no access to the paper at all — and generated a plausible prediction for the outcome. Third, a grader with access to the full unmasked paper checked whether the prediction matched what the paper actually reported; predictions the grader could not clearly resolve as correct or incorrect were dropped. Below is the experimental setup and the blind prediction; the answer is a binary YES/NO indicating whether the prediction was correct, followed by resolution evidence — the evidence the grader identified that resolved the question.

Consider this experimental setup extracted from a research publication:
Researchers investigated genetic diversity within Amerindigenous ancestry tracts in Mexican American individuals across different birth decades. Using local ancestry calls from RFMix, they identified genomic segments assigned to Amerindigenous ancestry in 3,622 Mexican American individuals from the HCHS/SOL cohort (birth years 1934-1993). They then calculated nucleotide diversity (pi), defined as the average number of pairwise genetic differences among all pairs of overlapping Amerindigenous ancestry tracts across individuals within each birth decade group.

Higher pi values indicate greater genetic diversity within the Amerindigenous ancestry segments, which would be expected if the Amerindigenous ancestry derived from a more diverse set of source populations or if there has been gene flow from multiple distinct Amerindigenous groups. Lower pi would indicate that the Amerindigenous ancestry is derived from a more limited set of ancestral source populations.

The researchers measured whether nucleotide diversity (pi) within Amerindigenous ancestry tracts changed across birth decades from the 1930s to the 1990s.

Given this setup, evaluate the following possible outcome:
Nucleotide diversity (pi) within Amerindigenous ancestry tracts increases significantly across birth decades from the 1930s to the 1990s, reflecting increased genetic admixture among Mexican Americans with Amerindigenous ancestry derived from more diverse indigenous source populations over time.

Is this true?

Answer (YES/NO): NO